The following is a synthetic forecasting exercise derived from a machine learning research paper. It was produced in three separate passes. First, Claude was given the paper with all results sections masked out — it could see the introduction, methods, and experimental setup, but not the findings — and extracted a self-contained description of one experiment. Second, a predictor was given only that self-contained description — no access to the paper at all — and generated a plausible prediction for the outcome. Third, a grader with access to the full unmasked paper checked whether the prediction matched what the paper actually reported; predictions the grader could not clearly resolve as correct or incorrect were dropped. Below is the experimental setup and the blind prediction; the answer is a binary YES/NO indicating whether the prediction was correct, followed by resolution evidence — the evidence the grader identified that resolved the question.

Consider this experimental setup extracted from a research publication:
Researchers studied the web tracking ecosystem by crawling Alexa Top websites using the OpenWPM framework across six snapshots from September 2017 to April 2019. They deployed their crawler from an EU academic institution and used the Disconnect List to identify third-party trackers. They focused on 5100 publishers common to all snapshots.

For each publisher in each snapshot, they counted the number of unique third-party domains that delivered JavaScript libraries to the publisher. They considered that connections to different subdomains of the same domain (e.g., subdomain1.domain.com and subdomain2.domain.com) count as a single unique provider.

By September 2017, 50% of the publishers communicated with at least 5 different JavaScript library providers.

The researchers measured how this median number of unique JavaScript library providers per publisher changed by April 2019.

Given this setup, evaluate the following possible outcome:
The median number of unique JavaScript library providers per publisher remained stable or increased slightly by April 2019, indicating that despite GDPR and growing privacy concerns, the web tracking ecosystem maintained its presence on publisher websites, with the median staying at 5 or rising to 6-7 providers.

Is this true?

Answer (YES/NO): NO